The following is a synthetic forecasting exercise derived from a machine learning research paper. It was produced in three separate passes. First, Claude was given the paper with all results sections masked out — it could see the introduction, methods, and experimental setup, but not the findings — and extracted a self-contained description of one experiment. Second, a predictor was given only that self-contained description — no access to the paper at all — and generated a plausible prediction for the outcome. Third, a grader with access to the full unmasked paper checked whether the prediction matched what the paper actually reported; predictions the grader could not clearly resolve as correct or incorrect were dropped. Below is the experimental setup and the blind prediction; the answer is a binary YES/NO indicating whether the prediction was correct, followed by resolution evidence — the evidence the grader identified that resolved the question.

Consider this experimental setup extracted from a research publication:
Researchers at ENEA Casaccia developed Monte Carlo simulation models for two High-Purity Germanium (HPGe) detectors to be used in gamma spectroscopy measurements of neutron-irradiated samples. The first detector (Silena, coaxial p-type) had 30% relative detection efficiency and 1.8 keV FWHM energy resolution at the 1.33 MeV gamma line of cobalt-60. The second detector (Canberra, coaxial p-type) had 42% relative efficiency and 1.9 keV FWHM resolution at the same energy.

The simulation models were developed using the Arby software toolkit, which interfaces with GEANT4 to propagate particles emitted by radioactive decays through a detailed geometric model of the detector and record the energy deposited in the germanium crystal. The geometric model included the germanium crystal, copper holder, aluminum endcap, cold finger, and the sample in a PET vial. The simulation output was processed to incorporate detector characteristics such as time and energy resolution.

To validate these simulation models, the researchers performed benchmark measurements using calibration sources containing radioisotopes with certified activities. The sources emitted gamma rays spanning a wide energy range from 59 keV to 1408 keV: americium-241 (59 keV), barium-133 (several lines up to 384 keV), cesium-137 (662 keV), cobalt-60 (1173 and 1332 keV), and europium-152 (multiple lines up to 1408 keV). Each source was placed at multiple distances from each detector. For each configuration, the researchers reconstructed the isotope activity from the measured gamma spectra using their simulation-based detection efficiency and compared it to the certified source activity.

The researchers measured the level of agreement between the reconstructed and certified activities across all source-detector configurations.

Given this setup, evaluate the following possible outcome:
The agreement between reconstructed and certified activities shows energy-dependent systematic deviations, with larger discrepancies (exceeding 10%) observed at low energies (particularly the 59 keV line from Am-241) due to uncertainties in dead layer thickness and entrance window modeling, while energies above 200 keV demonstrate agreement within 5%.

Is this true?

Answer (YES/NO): NO